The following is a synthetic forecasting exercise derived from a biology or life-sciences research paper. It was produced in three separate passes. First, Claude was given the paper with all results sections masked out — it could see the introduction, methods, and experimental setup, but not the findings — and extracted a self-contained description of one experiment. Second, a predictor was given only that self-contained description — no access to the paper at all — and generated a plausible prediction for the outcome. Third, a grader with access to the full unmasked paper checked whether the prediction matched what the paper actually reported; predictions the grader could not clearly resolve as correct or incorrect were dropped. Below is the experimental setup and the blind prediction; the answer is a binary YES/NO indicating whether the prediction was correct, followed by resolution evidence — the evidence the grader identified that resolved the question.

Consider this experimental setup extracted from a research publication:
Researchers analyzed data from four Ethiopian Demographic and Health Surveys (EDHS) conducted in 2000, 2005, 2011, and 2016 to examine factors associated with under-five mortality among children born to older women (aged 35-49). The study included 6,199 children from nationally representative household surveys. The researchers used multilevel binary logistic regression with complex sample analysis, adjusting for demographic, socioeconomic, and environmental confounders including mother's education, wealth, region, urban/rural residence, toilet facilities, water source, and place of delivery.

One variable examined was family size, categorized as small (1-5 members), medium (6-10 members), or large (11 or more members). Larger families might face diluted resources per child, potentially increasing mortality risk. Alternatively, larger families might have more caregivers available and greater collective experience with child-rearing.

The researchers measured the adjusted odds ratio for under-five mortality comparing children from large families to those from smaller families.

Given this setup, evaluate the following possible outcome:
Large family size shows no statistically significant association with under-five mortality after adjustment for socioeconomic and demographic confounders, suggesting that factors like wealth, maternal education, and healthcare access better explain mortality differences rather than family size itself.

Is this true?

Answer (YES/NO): NO